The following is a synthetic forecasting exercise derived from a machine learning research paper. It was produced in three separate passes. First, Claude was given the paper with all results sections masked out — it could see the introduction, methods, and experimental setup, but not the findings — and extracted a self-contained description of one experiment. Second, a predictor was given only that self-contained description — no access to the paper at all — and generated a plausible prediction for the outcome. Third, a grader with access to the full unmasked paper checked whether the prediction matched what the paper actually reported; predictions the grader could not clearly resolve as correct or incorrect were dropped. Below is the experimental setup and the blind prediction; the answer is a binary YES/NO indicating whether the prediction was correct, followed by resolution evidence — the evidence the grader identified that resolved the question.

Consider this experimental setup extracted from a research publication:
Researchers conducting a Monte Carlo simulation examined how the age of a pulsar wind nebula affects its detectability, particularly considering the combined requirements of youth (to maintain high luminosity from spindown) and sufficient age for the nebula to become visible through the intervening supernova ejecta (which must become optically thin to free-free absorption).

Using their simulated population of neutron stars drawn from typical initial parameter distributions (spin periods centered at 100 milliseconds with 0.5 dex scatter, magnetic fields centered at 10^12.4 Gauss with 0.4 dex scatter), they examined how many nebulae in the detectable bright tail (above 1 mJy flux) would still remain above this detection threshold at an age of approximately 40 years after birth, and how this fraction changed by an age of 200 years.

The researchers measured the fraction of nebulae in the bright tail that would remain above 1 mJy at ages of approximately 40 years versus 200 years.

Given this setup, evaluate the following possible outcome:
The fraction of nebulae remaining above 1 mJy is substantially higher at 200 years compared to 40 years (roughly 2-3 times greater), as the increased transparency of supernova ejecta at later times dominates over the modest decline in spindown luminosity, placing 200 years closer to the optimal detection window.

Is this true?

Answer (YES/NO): NO